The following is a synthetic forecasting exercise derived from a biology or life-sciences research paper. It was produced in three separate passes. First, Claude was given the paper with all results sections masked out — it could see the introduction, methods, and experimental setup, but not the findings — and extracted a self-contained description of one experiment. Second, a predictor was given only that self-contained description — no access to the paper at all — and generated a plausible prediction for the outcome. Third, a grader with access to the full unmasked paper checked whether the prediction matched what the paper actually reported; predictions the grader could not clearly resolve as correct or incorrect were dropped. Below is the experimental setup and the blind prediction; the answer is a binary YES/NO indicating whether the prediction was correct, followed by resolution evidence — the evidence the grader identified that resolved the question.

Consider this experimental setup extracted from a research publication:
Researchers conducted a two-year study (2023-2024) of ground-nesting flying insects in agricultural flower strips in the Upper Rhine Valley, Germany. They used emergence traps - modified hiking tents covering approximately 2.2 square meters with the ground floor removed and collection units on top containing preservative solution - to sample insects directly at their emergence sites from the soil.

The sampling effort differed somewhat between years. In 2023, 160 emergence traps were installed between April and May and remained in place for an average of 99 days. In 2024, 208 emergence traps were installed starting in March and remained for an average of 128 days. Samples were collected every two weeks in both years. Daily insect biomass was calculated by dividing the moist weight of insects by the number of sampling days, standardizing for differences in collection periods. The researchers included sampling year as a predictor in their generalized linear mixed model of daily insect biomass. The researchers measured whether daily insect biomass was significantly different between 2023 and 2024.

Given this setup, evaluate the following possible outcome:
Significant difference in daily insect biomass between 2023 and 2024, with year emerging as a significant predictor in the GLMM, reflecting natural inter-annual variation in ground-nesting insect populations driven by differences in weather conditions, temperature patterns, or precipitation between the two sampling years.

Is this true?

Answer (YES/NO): YES